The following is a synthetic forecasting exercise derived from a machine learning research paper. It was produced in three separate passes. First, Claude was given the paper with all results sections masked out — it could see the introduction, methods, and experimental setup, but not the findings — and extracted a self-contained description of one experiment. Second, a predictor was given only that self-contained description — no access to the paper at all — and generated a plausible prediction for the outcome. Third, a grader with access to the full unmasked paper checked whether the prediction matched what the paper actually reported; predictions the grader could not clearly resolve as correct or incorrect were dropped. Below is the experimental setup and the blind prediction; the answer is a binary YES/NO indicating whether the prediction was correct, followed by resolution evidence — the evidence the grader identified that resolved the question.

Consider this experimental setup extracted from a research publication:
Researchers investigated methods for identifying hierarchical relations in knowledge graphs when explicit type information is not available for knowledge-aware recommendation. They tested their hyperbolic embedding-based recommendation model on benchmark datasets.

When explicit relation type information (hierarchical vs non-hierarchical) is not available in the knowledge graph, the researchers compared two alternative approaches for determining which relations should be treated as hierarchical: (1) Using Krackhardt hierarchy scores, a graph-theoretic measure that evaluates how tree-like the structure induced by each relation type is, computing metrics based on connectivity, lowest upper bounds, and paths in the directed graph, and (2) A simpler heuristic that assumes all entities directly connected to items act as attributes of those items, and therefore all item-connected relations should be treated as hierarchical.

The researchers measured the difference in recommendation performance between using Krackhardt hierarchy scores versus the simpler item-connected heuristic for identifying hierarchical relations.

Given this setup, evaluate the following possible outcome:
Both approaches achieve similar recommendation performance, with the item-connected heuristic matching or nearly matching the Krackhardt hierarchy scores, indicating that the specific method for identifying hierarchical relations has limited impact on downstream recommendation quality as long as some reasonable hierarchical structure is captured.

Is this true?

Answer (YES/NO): YES